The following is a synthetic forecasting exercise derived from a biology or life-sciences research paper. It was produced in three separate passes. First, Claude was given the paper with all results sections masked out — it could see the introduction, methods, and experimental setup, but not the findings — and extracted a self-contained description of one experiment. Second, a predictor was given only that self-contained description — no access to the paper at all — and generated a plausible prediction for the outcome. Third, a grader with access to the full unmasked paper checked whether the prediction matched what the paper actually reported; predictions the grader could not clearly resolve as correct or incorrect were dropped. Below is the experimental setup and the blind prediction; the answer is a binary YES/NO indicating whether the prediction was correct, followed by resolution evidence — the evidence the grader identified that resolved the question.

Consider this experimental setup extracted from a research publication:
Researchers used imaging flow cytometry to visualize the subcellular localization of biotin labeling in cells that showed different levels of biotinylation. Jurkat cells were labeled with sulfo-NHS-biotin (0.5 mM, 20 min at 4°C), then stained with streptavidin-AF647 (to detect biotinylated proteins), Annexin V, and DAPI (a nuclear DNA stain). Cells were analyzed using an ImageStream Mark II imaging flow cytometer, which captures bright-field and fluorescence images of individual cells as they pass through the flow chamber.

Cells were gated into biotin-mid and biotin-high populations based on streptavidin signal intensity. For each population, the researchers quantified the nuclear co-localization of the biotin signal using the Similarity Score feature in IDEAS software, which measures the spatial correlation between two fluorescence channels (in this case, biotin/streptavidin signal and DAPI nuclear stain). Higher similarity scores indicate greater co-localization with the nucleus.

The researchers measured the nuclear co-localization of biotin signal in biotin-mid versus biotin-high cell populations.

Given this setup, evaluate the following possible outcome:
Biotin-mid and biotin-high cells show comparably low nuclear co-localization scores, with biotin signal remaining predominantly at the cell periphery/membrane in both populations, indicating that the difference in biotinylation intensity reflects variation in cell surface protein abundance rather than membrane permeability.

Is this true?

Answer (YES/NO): NO